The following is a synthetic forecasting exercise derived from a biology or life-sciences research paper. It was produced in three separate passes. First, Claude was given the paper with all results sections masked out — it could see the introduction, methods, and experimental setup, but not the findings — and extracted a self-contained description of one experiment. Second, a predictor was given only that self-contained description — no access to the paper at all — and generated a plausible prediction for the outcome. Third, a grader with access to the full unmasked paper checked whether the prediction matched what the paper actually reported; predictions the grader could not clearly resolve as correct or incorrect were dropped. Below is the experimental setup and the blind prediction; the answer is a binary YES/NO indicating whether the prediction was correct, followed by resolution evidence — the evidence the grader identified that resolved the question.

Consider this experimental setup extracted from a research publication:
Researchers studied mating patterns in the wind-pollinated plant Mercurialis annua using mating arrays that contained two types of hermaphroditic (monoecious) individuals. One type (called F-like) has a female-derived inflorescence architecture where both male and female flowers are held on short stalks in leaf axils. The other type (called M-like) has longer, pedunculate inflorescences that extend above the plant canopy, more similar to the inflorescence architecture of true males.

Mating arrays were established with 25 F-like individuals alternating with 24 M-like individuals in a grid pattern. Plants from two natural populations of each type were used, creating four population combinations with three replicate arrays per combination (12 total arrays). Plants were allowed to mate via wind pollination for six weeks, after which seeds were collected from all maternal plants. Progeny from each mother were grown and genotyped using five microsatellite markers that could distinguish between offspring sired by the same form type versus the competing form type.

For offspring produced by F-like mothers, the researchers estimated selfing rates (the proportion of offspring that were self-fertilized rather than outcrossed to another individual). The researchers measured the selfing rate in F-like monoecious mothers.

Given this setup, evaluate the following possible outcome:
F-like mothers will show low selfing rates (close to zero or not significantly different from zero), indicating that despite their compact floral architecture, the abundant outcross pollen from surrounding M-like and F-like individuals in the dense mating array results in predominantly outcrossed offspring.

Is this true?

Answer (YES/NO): NO